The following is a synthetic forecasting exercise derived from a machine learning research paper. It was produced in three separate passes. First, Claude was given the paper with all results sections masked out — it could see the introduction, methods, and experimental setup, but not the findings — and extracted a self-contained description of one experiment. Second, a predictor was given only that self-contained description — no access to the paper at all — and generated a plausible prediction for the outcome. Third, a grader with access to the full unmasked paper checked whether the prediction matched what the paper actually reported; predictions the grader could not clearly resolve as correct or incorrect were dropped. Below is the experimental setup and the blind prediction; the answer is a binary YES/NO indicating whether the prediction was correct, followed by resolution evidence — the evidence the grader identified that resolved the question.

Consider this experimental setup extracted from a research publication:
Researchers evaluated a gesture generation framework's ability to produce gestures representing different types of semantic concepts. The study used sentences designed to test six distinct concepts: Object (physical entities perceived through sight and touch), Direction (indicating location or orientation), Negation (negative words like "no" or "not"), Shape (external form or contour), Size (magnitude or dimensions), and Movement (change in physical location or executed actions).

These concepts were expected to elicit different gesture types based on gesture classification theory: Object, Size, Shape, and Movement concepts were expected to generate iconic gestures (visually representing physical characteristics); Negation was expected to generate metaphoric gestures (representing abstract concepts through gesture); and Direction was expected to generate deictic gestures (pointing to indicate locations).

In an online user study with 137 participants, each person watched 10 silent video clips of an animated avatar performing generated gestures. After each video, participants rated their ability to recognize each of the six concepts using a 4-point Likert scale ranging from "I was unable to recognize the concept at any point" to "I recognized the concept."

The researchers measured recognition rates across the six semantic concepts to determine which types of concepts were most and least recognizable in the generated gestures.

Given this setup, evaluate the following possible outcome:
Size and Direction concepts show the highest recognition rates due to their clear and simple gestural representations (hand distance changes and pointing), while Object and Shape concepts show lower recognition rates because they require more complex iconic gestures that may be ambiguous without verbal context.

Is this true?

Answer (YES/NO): NO